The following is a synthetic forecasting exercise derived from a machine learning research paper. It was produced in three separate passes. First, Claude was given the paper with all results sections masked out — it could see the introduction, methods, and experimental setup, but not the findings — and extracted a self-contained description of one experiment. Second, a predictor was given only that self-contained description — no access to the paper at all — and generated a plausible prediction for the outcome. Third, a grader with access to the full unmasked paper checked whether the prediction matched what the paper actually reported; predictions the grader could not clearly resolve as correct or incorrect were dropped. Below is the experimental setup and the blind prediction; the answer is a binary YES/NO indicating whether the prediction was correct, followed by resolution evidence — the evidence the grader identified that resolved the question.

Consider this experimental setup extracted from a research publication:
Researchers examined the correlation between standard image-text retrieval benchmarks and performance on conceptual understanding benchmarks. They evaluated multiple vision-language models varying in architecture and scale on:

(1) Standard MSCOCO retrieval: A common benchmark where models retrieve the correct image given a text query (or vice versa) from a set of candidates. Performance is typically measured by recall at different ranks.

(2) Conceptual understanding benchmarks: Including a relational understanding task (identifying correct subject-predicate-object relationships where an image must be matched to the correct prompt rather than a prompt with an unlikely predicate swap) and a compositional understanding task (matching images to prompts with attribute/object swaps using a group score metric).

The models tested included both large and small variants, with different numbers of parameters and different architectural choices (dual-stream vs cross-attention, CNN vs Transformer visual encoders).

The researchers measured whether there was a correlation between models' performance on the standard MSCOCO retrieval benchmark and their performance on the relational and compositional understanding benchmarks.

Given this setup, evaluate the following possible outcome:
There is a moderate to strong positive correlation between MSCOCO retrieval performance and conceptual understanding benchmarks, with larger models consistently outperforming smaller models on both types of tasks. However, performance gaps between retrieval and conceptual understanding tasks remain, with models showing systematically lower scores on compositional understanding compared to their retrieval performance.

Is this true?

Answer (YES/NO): NO